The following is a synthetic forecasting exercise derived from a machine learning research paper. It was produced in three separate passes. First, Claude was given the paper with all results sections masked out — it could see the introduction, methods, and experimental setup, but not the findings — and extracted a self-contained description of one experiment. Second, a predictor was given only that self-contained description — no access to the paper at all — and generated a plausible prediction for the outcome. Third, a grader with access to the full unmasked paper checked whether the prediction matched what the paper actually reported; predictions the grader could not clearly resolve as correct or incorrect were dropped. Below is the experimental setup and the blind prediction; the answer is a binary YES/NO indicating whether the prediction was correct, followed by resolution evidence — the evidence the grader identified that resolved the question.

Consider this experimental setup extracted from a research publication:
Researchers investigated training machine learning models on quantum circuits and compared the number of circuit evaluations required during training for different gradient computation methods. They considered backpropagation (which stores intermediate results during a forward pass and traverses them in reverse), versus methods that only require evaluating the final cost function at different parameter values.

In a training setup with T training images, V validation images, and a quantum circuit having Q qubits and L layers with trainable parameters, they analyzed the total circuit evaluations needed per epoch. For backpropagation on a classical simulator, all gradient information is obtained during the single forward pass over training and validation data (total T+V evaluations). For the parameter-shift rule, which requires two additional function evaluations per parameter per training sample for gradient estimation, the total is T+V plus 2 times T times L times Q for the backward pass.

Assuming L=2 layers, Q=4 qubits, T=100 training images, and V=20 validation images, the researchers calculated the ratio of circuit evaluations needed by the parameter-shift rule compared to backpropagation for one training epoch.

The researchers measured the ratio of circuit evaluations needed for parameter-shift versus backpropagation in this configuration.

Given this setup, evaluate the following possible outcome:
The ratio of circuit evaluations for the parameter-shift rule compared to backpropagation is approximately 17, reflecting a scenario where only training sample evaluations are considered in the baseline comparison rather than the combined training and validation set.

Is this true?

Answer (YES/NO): NO